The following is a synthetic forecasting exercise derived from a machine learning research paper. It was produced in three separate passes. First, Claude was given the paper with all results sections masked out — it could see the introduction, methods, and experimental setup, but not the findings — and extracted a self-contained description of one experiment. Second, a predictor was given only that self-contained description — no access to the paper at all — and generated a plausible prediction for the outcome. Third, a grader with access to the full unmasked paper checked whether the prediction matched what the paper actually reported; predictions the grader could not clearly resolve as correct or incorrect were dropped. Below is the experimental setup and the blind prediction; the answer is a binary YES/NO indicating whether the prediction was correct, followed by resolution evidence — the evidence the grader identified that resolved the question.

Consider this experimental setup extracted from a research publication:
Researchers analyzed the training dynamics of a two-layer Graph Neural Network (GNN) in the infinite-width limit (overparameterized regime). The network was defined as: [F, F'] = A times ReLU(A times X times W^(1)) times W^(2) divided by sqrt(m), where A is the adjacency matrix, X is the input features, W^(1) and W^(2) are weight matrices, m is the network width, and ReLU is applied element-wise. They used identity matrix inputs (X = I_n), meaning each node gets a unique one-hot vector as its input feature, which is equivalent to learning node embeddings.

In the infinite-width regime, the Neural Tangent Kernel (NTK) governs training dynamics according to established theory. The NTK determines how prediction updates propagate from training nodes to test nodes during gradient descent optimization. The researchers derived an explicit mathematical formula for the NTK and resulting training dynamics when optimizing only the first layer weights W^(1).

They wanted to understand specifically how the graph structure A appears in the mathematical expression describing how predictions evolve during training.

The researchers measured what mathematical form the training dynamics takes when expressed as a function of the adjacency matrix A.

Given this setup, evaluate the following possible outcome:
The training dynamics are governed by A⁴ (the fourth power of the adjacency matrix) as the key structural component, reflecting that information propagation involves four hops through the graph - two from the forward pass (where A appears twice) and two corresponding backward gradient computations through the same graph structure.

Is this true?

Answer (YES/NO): NO